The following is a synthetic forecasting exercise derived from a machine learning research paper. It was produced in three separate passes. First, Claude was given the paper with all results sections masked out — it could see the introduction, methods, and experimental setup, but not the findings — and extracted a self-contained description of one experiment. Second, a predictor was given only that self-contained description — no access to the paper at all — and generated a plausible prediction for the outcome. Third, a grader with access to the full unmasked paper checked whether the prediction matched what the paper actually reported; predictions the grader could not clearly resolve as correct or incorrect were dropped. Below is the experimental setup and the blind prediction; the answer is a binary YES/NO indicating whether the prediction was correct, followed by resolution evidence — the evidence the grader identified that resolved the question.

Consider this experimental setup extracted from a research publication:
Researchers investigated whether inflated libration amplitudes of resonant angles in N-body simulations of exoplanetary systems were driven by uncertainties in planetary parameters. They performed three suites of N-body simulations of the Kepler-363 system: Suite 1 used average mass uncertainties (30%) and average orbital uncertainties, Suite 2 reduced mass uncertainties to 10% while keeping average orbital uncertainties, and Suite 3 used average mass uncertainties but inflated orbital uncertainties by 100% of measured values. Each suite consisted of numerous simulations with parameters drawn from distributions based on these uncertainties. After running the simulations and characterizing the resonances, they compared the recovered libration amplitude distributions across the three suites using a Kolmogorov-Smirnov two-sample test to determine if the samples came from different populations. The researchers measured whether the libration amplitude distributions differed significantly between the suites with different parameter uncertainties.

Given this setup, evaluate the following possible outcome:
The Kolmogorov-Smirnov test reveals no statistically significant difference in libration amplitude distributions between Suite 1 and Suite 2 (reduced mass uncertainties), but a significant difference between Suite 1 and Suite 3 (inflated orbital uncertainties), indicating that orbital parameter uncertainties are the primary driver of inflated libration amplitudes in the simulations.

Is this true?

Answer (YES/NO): NO